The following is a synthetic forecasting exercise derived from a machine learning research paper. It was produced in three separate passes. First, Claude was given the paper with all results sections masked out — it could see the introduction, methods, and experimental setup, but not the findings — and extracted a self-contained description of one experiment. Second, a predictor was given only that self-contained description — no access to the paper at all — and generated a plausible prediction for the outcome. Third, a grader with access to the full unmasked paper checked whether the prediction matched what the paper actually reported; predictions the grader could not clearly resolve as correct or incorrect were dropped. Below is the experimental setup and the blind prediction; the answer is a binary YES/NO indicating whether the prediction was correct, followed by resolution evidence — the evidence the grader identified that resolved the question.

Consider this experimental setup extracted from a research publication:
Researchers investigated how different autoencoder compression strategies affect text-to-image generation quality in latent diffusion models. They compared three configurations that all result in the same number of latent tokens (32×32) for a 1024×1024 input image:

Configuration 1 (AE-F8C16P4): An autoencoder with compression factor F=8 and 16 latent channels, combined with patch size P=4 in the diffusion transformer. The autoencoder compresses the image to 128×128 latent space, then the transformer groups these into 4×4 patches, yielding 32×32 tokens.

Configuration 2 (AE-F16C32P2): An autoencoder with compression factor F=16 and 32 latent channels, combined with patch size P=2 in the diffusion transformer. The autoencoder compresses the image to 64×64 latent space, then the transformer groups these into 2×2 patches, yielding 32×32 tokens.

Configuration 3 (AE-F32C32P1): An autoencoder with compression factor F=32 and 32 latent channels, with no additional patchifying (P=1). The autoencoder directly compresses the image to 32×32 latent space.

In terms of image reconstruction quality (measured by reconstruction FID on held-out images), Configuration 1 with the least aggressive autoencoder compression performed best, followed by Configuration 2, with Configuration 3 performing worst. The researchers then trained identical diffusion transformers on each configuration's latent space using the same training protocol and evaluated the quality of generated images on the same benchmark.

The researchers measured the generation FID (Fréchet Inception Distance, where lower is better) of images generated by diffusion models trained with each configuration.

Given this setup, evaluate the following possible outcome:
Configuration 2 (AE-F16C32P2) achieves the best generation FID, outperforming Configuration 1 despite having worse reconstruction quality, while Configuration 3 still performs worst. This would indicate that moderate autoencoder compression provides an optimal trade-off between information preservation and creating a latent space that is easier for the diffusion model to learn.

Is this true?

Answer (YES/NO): NO